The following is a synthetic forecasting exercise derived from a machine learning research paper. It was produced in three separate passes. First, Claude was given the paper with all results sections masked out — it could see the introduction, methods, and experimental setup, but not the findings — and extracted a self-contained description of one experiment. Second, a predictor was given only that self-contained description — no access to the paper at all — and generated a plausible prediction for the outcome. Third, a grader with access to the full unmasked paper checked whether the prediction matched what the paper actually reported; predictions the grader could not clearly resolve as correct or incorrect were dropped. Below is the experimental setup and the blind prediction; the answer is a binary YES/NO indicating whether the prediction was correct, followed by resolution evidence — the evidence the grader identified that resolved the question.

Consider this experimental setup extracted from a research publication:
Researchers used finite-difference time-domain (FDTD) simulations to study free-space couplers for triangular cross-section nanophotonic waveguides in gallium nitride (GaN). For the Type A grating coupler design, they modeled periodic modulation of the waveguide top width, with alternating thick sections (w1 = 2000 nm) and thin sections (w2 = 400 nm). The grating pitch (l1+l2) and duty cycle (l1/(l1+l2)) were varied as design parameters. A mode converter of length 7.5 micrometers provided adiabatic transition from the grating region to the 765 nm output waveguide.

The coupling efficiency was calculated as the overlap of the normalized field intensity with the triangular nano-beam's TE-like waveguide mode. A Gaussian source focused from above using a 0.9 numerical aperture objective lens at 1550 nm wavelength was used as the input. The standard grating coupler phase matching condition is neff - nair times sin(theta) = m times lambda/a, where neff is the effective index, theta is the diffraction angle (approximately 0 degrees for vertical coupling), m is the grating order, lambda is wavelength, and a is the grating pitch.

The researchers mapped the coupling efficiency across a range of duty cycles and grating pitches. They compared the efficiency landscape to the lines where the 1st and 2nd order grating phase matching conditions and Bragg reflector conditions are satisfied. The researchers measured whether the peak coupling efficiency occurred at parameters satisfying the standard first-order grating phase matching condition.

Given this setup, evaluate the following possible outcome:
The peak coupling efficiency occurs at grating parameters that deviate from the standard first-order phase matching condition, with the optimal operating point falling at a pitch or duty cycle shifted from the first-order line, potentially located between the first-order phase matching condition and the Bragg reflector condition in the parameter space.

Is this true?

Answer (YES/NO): YES